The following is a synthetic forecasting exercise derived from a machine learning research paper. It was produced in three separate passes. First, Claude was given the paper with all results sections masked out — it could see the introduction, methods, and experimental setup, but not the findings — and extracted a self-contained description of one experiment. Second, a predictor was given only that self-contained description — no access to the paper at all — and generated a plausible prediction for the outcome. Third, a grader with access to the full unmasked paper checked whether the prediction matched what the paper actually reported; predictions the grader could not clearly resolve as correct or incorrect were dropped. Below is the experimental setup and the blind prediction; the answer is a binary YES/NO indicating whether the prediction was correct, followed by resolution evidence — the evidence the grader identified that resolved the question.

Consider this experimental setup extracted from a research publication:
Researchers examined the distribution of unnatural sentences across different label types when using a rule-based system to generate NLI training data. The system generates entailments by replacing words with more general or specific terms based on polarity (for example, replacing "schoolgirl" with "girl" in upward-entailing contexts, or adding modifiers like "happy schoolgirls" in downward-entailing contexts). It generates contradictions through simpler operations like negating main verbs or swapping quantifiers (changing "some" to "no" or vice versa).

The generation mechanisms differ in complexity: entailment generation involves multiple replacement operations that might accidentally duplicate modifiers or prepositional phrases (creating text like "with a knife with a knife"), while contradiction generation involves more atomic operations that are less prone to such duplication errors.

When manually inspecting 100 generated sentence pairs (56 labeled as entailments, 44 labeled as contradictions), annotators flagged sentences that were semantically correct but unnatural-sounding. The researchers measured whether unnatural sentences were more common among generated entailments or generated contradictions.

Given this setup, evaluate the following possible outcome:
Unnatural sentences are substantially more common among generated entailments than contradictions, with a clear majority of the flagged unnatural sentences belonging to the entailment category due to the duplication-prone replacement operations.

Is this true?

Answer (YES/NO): YES